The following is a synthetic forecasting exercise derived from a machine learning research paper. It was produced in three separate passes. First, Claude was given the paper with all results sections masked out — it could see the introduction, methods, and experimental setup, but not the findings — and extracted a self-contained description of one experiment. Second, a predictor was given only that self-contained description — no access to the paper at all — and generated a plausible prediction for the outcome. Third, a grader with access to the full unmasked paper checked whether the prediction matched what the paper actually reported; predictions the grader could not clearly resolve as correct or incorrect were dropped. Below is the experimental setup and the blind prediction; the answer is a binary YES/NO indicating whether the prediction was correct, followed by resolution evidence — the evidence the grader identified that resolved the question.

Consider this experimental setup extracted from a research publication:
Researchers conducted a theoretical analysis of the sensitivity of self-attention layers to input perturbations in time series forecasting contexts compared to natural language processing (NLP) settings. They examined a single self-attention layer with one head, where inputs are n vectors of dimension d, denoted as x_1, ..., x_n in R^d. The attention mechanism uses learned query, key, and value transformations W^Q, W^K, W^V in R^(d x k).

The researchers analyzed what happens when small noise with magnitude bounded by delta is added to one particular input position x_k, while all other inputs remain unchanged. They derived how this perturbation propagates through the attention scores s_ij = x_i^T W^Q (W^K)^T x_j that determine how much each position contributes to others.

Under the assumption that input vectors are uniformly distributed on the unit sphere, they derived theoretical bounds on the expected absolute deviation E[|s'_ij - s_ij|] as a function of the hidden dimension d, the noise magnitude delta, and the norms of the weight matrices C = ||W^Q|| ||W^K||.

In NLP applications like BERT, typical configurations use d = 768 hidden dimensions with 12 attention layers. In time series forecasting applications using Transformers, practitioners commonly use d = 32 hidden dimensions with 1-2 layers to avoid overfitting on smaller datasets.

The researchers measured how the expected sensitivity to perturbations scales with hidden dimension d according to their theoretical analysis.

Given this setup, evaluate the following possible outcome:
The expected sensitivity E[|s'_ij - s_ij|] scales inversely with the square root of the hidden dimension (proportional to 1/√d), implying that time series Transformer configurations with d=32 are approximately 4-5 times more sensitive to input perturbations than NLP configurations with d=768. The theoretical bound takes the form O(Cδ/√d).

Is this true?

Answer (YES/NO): YES